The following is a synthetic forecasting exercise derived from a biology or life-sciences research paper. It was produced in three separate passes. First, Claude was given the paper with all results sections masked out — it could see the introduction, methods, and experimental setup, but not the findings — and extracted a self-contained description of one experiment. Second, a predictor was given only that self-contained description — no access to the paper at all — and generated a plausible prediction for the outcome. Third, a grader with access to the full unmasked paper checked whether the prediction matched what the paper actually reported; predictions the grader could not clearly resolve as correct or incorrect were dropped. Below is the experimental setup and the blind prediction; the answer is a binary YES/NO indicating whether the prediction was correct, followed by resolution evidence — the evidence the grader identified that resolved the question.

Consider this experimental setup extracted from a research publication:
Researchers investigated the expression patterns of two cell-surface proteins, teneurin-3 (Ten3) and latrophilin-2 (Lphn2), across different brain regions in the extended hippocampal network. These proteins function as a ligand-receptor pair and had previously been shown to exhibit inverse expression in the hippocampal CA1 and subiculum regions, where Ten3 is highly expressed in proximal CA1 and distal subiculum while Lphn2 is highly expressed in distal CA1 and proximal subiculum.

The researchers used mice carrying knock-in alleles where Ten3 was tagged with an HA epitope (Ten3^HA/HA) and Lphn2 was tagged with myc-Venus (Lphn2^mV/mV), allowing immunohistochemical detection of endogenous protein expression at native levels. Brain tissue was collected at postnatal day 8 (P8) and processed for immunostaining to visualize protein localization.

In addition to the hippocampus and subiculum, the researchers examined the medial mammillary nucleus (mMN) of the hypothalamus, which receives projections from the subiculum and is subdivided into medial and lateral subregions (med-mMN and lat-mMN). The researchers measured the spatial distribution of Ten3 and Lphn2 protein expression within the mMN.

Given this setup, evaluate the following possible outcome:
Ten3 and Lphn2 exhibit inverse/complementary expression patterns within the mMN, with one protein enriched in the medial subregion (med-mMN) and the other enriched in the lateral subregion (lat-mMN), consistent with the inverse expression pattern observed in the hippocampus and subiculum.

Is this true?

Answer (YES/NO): YES